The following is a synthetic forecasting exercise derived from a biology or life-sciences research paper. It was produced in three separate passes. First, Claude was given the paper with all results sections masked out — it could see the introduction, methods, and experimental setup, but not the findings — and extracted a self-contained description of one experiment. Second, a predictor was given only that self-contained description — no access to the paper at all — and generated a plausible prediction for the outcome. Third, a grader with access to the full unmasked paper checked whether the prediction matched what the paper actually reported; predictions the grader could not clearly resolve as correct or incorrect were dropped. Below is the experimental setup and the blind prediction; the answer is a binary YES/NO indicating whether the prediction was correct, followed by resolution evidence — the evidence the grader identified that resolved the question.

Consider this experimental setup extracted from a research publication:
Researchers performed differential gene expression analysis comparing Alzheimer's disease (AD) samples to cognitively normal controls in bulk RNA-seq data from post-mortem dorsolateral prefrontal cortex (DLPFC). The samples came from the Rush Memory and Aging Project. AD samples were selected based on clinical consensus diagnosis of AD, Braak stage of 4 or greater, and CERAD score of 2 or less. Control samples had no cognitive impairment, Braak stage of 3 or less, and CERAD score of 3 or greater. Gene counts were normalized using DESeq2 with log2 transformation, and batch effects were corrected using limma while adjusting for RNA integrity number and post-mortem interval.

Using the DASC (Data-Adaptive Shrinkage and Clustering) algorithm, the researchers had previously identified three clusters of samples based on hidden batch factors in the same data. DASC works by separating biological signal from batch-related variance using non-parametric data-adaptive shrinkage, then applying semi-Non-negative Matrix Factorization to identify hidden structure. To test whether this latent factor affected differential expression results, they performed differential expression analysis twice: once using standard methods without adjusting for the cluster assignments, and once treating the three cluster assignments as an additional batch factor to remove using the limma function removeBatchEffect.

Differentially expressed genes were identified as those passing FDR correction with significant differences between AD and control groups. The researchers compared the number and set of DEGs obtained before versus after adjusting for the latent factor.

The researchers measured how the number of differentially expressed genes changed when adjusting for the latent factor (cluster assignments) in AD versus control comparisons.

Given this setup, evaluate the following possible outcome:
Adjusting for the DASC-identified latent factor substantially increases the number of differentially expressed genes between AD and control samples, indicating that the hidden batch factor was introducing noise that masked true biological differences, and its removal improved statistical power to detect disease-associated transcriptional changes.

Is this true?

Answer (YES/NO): YES